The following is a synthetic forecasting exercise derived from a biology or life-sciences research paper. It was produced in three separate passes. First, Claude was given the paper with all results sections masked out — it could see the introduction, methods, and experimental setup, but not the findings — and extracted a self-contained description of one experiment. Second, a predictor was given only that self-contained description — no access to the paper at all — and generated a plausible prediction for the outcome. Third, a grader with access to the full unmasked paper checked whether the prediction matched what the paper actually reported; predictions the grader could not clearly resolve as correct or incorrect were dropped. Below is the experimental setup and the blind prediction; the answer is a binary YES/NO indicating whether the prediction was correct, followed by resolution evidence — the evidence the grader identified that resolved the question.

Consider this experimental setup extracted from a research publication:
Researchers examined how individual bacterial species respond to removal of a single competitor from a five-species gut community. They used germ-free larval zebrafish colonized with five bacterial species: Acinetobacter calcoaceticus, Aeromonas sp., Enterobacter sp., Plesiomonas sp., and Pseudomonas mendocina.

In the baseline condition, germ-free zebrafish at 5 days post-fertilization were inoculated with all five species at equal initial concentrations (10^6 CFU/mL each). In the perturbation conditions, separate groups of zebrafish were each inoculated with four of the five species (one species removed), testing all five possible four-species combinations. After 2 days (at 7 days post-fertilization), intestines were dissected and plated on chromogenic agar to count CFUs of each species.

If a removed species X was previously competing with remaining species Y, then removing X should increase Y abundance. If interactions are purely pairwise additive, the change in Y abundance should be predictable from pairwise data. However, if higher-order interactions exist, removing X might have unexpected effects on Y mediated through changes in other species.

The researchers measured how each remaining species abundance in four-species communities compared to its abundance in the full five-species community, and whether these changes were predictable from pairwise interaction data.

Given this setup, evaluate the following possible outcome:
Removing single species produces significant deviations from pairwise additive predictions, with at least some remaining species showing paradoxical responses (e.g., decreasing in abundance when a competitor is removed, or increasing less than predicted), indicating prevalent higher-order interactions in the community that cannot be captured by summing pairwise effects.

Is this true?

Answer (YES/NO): YES